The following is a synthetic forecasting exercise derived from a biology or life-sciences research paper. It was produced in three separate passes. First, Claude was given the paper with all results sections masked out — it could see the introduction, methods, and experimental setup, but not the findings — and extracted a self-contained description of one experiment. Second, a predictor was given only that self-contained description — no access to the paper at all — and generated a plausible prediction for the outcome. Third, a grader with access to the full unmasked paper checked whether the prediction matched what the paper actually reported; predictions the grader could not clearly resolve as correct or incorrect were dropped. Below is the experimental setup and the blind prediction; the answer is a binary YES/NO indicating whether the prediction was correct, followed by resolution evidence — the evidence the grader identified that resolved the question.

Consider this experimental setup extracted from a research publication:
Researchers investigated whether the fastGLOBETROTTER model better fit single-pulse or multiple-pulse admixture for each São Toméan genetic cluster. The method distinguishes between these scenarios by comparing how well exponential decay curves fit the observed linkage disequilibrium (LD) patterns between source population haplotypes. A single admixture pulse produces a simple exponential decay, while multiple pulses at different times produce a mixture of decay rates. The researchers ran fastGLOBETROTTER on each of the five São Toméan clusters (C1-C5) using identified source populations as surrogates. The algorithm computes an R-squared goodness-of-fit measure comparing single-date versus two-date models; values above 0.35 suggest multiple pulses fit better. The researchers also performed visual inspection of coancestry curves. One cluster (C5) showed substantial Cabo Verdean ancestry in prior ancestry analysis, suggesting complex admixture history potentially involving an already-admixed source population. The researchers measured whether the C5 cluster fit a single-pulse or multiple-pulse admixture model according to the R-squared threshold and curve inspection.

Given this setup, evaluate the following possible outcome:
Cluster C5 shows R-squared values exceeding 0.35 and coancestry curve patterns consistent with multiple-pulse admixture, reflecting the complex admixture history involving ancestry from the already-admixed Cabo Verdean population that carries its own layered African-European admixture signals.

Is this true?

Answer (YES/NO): NO